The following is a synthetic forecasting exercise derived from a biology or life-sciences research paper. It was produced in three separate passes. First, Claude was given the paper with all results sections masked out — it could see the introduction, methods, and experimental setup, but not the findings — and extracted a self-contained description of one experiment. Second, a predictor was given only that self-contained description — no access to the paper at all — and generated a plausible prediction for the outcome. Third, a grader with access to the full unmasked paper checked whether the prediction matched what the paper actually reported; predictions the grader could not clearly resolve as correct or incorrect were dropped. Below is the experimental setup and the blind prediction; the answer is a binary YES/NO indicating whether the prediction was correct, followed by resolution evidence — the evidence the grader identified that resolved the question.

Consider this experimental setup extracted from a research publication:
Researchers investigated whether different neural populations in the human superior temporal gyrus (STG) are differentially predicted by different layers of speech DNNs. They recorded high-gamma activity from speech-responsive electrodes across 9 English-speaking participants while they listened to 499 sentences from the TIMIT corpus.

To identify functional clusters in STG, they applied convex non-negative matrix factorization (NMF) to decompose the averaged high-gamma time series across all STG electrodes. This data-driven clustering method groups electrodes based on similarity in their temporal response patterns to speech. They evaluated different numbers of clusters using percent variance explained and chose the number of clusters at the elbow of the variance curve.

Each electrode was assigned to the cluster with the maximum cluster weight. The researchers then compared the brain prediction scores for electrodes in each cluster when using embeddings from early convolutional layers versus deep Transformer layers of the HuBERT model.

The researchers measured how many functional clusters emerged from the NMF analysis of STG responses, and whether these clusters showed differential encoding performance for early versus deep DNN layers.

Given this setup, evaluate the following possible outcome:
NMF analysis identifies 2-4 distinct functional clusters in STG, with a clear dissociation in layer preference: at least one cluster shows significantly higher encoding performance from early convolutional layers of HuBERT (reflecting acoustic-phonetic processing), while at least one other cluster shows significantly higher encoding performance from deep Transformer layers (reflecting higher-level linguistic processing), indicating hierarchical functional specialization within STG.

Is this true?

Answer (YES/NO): NO